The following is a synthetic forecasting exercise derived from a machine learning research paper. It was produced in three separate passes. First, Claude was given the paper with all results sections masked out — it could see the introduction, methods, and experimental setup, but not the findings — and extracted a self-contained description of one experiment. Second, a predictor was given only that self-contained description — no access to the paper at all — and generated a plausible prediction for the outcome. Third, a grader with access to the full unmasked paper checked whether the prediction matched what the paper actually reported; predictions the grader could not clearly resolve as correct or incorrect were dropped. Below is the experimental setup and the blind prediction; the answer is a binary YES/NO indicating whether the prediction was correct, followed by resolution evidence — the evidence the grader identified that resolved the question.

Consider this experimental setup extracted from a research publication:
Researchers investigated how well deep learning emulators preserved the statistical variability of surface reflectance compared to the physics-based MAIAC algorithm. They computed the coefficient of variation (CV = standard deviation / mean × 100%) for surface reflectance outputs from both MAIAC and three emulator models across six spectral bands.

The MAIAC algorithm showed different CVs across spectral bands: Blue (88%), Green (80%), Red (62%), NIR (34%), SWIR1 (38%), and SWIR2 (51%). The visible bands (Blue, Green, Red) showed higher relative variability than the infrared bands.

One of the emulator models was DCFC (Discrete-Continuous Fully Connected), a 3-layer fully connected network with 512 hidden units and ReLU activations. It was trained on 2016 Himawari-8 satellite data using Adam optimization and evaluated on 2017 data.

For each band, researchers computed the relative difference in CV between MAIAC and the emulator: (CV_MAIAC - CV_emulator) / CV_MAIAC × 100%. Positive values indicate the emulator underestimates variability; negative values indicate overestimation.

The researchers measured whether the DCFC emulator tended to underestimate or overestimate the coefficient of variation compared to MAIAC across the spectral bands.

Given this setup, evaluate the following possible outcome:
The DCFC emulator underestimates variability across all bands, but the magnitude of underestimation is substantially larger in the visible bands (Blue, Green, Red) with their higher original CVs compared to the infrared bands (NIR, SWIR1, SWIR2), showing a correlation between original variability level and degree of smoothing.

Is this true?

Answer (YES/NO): NO